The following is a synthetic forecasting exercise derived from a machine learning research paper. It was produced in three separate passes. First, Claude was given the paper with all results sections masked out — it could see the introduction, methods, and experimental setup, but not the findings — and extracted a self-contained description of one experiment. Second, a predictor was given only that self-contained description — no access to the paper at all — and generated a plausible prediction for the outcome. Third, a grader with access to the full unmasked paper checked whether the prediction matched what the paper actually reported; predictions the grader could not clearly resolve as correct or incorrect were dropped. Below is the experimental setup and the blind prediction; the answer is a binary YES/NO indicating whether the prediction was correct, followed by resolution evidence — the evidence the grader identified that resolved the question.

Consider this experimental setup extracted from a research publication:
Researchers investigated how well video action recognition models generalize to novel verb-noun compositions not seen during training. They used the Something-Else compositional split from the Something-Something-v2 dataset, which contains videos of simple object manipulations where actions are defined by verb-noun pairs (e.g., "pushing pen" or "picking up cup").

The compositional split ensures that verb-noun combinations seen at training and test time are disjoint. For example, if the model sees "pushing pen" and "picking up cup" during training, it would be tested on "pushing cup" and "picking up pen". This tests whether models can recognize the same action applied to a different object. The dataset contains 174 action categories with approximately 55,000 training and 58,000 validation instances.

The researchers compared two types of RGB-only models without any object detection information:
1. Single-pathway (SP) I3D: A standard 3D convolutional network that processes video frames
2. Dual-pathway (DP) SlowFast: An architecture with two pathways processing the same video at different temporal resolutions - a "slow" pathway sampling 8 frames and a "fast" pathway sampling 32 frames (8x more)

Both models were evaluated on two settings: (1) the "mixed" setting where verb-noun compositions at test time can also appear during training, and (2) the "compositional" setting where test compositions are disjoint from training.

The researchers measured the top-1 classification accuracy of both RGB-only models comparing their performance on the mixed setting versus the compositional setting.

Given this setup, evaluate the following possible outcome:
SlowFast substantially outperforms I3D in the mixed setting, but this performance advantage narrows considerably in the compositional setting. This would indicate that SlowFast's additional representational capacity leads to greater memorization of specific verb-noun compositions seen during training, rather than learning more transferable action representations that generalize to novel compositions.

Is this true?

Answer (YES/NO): NO